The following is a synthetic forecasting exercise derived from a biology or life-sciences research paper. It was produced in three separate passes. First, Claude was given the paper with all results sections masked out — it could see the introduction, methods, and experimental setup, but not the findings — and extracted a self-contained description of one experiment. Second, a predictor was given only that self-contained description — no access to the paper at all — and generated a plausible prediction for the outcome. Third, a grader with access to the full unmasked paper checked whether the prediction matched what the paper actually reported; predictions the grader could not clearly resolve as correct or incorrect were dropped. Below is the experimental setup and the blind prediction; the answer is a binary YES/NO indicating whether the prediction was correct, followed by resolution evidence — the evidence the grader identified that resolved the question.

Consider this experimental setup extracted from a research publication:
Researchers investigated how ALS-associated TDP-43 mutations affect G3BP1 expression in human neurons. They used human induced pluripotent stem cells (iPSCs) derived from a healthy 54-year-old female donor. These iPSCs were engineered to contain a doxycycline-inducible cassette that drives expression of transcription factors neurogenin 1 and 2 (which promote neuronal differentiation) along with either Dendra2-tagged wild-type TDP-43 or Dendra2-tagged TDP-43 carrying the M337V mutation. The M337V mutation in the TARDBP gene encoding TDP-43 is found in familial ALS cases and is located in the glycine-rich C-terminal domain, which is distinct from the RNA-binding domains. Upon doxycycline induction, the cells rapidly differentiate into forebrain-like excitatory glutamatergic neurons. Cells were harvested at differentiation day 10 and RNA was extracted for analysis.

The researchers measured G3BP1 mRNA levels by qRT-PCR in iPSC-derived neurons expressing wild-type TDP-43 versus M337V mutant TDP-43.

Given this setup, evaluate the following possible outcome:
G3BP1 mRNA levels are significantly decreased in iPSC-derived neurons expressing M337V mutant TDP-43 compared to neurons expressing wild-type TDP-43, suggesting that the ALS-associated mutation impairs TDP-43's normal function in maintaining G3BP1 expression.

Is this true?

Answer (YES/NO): YES